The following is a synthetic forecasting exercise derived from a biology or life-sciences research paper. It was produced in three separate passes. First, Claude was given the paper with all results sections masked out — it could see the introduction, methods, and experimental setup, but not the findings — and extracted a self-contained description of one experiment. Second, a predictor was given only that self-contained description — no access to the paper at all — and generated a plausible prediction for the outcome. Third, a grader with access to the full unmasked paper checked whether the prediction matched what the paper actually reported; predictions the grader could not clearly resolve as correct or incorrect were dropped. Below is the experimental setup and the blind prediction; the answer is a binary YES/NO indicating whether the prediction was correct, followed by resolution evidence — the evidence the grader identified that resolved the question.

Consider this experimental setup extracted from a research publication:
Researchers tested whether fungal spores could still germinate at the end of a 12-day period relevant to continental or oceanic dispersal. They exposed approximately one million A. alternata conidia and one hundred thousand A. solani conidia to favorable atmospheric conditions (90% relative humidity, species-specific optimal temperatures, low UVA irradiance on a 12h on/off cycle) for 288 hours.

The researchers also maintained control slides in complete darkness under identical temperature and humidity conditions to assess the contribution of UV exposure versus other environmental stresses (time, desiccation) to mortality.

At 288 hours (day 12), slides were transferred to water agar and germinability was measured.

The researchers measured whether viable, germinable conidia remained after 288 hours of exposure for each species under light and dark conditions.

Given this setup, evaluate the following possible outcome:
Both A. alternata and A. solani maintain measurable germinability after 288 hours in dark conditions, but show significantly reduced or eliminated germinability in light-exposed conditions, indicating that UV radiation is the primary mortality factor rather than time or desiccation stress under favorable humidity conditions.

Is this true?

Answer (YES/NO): NO